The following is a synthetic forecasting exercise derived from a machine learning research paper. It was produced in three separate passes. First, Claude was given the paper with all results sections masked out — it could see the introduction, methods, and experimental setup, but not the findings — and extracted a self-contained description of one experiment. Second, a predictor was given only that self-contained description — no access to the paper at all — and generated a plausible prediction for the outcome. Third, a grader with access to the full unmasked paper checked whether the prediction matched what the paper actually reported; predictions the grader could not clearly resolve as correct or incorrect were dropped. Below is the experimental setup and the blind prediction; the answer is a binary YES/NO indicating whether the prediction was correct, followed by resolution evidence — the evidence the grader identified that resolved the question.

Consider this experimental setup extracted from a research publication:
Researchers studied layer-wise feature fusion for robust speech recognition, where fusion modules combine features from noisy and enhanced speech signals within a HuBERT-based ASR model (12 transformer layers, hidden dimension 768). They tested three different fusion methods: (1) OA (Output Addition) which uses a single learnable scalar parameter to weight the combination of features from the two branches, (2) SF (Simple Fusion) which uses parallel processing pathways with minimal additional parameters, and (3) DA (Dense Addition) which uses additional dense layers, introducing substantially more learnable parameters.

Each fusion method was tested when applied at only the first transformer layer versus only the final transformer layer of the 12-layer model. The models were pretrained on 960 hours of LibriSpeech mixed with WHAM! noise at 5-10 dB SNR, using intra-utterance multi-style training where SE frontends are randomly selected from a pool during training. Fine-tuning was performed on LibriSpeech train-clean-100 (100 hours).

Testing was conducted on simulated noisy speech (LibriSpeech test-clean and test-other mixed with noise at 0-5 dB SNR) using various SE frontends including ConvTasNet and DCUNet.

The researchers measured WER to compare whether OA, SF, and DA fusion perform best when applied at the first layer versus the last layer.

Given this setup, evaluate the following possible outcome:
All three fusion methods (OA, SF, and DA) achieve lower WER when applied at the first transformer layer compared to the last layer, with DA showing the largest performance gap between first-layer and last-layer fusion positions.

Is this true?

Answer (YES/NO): NO